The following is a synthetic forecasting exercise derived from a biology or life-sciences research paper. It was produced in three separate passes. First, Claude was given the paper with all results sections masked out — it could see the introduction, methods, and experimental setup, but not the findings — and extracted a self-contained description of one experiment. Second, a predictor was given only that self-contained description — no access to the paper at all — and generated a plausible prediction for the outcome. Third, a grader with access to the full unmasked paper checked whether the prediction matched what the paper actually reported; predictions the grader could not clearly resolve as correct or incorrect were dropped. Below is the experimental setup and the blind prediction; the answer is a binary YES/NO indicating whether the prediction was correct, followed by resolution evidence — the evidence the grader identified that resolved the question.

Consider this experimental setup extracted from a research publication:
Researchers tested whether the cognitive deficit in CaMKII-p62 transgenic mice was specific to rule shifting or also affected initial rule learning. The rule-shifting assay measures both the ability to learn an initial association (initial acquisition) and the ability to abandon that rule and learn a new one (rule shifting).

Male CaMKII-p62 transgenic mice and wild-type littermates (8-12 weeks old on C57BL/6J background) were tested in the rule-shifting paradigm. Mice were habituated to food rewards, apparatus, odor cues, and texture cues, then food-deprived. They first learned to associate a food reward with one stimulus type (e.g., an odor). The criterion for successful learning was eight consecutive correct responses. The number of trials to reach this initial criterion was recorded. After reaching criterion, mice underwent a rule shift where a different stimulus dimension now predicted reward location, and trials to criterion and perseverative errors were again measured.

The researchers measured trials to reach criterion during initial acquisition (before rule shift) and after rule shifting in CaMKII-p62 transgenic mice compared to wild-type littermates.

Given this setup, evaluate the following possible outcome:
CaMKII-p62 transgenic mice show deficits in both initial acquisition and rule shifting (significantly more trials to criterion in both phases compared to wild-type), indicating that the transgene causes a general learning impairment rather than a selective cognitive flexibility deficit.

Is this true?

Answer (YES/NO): NO